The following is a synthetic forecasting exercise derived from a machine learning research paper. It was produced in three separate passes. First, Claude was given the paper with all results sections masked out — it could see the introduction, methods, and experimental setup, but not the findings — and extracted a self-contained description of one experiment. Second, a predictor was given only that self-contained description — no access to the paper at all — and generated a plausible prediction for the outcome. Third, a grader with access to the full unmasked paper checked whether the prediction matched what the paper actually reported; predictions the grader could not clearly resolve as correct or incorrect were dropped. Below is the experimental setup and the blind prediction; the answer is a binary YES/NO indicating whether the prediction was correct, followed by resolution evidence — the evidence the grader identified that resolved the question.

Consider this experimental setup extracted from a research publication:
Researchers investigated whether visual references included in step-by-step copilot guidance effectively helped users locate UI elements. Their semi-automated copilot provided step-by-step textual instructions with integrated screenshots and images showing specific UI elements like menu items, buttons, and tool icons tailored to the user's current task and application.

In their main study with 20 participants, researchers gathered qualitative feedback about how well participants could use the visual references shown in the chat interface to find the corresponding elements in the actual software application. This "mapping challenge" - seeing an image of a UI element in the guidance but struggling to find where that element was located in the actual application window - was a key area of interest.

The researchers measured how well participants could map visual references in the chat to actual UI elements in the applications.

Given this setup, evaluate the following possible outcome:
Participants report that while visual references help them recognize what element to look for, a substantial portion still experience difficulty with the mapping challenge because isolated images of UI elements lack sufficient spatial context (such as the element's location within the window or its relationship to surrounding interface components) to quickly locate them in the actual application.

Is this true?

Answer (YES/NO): NO